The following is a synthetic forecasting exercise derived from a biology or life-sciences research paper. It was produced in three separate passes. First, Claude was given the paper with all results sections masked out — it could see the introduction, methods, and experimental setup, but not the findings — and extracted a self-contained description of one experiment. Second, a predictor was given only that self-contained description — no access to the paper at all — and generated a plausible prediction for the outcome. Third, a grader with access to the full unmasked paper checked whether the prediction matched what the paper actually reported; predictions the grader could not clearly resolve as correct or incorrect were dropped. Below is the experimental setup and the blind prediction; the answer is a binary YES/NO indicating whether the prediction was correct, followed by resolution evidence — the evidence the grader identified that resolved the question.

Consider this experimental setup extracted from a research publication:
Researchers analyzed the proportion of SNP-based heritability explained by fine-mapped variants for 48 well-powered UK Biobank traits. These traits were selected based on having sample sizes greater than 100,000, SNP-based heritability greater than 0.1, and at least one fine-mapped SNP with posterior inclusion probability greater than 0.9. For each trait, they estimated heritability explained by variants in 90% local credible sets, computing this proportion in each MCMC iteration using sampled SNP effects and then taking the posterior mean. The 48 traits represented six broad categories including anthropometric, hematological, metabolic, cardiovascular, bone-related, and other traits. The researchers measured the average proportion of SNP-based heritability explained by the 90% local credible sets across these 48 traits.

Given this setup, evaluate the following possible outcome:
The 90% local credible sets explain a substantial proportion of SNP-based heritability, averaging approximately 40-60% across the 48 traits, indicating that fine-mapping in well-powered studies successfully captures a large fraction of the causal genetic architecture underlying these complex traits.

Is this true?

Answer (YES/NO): NO